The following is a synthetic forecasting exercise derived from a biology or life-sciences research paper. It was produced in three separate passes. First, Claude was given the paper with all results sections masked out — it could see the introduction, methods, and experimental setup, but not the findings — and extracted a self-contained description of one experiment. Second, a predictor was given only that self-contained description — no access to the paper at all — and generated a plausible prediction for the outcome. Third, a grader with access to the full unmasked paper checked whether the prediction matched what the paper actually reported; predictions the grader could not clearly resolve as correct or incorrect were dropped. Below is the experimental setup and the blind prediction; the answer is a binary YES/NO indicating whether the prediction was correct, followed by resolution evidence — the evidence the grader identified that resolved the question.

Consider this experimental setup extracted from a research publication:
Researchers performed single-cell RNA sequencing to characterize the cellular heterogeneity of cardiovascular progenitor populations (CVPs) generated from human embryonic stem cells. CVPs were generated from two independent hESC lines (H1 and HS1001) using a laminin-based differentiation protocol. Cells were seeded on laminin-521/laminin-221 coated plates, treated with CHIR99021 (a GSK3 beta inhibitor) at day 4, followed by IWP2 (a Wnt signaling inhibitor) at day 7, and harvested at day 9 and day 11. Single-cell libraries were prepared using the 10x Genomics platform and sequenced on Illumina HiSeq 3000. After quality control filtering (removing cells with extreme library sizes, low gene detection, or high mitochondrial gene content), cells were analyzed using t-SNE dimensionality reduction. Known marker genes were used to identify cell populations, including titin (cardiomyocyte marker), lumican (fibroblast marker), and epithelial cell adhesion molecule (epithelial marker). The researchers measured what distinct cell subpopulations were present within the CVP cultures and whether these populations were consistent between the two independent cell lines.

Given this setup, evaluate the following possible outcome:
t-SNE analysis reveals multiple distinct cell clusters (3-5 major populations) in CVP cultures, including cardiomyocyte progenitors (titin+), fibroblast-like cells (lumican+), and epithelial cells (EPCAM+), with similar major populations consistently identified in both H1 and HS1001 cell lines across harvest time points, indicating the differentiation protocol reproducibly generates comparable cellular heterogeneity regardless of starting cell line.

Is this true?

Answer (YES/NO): YES